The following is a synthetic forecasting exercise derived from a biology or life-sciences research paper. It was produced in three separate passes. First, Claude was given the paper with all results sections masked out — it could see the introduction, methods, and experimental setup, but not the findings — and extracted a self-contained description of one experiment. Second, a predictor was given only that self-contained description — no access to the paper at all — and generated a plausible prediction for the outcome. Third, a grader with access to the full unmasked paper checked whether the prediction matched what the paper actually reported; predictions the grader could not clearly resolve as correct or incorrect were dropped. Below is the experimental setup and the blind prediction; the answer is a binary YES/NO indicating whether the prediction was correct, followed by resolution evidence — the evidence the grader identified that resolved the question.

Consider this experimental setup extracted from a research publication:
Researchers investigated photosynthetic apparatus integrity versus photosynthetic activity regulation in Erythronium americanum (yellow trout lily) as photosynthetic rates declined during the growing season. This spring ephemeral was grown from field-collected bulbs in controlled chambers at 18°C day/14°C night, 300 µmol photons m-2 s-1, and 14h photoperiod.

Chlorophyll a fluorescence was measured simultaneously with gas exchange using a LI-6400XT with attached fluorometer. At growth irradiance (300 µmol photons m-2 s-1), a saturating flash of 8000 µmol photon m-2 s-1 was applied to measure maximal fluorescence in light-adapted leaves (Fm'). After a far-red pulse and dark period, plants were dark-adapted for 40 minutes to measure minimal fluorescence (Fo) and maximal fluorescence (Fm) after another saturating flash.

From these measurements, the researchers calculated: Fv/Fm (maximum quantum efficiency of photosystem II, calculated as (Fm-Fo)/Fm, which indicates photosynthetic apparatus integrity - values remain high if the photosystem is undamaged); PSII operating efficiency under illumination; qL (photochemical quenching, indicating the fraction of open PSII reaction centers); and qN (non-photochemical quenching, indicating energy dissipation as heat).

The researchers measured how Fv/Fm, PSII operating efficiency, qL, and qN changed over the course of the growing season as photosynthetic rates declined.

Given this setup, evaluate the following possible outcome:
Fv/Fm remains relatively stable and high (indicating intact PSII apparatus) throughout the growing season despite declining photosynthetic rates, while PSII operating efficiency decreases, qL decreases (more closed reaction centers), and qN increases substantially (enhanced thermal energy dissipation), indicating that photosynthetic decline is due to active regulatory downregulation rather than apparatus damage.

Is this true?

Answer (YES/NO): YES